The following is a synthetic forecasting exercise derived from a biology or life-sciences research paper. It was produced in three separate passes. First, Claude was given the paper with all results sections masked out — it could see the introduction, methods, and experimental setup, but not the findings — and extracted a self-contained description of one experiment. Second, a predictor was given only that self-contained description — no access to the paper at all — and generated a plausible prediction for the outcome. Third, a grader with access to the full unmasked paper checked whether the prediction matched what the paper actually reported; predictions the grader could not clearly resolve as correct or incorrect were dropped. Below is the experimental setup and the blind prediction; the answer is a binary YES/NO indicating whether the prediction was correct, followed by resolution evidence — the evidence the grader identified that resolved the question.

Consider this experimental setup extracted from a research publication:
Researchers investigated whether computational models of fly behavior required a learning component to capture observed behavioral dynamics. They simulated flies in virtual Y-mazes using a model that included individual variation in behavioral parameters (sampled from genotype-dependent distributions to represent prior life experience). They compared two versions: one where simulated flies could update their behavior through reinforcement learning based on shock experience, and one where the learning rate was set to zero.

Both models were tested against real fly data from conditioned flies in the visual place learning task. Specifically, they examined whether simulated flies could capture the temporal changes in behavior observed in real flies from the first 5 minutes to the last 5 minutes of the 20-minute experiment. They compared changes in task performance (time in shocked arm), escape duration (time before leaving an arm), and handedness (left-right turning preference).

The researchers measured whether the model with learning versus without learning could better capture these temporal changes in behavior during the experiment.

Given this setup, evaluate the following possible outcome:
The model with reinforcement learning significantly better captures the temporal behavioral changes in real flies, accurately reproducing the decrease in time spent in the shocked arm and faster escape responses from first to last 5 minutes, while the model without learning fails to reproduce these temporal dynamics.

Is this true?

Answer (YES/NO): YES